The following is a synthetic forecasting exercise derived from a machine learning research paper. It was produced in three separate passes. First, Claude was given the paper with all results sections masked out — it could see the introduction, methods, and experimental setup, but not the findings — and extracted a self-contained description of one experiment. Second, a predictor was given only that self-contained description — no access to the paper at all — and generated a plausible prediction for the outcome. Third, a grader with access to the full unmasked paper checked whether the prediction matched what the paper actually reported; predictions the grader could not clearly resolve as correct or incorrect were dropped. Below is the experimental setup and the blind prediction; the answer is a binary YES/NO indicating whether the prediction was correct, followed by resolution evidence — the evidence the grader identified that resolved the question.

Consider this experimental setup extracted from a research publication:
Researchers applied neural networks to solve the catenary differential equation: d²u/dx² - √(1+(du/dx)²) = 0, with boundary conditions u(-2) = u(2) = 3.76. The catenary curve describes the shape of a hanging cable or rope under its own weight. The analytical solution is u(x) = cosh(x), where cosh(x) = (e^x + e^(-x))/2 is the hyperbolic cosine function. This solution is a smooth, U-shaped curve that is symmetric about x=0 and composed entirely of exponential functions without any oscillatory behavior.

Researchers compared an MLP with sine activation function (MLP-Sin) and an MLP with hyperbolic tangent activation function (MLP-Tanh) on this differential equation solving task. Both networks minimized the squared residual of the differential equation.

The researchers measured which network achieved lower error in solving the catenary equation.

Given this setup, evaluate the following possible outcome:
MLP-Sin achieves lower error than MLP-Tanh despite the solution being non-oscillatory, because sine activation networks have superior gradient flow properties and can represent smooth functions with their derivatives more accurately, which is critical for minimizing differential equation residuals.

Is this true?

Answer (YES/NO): NO